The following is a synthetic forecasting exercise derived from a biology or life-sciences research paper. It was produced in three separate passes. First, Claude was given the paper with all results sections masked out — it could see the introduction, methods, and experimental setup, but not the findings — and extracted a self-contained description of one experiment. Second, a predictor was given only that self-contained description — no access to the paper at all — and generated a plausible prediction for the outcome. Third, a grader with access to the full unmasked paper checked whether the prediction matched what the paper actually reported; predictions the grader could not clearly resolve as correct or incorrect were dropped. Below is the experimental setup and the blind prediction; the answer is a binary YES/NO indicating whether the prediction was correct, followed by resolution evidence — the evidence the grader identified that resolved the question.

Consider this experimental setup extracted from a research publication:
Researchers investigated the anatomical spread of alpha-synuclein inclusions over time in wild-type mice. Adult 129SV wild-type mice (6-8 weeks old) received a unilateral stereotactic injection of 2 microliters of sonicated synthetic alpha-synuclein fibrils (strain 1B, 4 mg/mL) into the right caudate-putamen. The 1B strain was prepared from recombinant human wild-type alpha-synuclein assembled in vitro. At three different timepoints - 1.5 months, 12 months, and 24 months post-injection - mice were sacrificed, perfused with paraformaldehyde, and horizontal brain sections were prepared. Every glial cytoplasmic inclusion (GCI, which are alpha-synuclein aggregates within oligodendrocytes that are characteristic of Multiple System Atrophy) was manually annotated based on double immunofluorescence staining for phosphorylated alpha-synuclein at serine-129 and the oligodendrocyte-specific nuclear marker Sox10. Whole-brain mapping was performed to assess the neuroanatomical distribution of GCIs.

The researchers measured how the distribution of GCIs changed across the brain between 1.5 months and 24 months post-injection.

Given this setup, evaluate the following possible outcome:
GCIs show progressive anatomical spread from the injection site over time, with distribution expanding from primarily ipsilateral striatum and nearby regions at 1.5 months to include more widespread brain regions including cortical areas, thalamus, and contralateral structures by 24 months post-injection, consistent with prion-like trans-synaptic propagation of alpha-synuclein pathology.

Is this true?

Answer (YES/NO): NO